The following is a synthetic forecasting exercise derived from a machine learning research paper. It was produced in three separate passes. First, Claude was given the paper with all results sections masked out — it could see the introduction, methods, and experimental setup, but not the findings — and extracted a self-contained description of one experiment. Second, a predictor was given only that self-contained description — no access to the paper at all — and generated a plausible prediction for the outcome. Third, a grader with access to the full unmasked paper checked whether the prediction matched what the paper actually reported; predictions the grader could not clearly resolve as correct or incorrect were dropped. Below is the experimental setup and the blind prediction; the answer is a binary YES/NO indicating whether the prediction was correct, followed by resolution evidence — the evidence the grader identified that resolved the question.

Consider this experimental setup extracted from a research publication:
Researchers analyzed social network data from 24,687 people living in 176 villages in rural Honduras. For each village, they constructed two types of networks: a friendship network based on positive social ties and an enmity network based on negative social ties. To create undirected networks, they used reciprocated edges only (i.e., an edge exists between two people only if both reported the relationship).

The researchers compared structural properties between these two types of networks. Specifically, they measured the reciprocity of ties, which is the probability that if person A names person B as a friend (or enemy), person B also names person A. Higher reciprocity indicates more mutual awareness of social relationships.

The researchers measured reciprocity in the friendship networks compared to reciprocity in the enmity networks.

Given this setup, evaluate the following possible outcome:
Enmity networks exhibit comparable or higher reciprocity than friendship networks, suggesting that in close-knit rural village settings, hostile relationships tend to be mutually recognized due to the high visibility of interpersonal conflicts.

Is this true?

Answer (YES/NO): NO